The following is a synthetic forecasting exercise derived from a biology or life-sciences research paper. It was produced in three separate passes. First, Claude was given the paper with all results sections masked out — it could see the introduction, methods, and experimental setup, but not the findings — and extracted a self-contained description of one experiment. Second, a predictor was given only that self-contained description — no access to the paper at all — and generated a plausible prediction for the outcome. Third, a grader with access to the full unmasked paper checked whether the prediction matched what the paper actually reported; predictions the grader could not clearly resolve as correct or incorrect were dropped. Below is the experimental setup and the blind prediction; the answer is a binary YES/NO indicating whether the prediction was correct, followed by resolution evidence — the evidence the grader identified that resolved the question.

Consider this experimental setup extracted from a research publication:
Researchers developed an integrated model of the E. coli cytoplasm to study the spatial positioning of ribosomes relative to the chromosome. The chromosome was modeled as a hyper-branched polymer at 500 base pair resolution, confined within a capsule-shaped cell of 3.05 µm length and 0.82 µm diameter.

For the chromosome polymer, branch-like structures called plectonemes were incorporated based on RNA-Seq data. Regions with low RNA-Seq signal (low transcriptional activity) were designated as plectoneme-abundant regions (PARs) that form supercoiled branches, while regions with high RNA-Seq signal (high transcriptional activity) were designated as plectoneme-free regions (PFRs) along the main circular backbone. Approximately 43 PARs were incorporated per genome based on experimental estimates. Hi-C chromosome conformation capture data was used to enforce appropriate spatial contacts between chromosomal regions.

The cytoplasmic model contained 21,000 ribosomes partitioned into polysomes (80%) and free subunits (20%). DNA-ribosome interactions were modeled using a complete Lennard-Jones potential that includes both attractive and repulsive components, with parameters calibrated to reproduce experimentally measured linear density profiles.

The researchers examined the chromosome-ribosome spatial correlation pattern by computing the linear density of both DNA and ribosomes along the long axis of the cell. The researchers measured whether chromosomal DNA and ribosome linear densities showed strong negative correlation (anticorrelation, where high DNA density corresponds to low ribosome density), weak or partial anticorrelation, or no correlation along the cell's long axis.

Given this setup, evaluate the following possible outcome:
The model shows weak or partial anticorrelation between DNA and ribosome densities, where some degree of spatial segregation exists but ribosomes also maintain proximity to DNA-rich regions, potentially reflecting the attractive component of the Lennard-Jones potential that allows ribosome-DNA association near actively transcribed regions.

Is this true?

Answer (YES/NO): YES